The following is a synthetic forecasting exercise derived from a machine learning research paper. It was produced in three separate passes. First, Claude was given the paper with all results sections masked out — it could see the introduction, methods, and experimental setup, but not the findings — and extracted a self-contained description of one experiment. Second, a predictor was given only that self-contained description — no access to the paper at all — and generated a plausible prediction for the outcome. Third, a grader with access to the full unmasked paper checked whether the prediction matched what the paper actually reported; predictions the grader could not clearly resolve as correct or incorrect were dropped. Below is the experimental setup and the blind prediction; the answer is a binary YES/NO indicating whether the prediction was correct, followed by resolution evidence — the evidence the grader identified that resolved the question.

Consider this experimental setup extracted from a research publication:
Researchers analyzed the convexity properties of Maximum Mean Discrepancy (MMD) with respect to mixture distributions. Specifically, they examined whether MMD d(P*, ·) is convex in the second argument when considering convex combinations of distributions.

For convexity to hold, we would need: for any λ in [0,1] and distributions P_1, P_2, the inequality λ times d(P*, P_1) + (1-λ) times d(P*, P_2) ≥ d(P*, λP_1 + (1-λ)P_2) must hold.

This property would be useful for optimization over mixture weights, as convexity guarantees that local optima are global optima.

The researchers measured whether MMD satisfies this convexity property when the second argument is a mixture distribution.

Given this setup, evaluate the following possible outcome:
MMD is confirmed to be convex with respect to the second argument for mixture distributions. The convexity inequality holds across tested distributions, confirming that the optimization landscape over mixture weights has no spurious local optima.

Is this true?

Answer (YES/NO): NO